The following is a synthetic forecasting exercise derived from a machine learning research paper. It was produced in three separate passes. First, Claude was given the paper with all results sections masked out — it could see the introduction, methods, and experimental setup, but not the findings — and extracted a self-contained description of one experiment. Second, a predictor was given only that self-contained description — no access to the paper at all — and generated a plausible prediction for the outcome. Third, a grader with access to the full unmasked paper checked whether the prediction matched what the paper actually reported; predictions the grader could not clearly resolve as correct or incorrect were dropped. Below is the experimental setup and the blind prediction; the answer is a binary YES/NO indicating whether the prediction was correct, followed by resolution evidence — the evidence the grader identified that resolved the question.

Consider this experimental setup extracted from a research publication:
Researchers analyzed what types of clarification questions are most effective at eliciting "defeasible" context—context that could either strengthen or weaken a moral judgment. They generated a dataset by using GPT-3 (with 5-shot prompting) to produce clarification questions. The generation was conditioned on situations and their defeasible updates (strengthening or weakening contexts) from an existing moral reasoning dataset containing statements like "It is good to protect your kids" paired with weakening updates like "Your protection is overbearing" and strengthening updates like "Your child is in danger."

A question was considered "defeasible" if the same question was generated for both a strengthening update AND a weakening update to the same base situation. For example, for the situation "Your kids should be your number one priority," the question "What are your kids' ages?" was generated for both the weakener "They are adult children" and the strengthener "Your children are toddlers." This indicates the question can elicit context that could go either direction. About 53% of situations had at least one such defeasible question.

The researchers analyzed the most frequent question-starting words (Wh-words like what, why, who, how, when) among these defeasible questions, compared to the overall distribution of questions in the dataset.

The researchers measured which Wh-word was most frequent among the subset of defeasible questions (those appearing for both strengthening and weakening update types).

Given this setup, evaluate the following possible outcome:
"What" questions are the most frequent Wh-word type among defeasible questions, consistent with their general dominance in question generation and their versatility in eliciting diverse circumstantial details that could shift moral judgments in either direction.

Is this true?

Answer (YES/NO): NO